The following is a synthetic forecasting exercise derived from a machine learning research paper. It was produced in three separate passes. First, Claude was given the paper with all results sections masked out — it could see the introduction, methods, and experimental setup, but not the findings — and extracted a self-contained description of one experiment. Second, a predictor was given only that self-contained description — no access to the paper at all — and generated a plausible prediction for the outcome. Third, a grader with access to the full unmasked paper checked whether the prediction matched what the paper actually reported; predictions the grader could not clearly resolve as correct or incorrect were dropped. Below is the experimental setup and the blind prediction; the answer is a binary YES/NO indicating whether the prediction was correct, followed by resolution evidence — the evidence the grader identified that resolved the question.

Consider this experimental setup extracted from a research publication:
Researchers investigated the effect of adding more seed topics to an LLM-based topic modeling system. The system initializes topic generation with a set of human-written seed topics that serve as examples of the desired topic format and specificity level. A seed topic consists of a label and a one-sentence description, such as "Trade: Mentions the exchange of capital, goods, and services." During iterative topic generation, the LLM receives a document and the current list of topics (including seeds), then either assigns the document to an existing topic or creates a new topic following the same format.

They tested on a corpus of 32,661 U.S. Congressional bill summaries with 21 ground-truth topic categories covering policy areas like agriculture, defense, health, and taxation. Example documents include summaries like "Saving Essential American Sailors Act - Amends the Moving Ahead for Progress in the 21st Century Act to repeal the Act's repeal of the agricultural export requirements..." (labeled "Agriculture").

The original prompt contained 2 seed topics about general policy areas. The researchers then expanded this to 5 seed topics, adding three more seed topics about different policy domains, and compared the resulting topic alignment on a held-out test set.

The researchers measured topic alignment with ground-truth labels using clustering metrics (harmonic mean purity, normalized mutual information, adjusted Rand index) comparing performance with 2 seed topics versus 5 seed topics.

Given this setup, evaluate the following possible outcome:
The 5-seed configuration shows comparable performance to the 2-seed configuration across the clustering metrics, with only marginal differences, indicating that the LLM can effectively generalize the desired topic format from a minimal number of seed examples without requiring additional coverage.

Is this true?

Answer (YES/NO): NO